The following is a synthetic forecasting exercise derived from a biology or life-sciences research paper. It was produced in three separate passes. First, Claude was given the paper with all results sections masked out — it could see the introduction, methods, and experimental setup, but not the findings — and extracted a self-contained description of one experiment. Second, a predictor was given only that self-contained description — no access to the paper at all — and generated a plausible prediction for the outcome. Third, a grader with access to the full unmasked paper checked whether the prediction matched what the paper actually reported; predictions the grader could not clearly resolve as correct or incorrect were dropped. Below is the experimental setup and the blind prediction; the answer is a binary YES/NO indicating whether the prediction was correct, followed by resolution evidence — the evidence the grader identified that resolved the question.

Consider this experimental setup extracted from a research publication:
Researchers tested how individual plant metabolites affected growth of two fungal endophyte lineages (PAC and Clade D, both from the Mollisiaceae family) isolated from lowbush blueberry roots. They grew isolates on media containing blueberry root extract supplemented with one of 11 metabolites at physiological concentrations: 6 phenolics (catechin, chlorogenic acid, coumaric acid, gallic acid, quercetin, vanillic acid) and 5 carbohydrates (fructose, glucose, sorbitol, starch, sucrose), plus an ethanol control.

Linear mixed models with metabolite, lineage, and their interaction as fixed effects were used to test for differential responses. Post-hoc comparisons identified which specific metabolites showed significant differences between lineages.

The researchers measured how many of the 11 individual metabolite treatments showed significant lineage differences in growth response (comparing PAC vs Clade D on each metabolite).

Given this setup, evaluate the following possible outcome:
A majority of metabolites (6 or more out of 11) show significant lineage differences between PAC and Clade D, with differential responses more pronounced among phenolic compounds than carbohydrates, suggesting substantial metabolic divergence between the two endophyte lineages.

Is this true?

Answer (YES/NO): NO